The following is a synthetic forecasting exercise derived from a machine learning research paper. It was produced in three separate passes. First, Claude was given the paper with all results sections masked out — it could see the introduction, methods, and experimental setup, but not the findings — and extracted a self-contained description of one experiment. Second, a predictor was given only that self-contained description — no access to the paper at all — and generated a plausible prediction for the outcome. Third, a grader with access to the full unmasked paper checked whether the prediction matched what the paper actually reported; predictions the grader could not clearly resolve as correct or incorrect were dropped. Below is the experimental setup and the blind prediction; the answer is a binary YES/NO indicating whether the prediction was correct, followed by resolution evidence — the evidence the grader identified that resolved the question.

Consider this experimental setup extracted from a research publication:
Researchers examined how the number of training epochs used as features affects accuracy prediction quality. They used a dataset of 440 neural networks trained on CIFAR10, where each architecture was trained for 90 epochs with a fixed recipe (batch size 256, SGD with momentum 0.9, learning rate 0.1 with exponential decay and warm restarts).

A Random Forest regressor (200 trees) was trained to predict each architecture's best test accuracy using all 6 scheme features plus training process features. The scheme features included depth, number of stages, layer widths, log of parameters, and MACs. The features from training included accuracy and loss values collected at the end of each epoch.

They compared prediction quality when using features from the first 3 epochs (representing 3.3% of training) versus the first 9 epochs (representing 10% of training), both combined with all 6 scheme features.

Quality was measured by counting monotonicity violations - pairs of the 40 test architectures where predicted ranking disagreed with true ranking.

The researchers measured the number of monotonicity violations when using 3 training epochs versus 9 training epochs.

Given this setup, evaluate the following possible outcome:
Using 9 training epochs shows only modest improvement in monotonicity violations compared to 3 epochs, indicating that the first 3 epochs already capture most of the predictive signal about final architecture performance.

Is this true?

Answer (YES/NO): YES